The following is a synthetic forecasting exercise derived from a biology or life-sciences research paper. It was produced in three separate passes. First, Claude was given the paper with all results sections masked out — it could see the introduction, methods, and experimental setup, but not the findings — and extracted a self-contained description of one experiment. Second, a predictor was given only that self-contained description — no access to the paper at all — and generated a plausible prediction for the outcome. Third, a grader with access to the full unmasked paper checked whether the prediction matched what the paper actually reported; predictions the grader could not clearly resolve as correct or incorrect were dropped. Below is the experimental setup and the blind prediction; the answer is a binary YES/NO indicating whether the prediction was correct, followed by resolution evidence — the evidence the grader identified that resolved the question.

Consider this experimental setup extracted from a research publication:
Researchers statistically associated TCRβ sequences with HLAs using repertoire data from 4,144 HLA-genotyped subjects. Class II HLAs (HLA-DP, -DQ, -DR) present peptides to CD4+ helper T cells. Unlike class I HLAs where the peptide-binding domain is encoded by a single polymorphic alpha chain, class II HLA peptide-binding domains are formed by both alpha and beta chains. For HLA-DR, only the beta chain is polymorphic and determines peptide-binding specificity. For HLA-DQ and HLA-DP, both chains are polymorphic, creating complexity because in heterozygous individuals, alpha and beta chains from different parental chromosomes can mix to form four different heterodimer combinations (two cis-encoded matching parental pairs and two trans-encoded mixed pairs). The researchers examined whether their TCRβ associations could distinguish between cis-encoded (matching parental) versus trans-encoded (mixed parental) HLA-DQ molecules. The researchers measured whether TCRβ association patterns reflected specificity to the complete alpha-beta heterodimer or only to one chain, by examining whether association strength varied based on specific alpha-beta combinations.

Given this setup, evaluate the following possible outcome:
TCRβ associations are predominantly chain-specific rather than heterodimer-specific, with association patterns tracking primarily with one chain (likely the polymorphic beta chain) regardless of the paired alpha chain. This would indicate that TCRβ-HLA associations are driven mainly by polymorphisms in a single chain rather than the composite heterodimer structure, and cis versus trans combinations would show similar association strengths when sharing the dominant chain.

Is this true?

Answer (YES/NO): NO